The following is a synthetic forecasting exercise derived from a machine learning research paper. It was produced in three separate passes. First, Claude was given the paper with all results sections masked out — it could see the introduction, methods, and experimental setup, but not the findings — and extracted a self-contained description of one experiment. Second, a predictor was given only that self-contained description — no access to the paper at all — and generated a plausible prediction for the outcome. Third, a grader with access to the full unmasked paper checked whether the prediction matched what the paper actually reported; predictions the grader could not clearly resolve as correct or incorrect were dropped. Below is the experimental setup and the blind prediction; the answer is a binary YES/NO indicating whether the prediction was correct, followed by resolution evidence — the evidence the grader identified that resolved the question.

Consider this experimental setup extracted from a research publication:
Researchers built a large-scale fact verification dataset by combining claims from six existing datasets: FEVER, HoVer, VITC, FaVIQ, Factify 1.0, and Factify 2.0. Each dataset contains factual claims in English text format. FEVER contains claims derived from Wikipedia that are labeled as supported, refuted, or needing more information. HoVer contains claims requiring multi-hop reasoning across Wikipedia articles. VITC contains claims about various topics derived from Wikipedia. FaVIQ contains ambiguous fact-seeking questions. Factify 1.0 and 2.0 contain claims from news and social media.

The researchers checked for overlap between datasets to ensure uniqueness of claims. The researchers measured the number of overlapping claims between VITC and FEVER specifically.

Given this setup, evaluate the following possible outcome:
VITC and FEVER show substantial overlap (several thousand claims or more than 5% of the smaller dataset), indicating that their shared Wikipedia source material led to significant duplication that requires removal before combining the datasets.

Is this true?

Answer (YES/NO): NO